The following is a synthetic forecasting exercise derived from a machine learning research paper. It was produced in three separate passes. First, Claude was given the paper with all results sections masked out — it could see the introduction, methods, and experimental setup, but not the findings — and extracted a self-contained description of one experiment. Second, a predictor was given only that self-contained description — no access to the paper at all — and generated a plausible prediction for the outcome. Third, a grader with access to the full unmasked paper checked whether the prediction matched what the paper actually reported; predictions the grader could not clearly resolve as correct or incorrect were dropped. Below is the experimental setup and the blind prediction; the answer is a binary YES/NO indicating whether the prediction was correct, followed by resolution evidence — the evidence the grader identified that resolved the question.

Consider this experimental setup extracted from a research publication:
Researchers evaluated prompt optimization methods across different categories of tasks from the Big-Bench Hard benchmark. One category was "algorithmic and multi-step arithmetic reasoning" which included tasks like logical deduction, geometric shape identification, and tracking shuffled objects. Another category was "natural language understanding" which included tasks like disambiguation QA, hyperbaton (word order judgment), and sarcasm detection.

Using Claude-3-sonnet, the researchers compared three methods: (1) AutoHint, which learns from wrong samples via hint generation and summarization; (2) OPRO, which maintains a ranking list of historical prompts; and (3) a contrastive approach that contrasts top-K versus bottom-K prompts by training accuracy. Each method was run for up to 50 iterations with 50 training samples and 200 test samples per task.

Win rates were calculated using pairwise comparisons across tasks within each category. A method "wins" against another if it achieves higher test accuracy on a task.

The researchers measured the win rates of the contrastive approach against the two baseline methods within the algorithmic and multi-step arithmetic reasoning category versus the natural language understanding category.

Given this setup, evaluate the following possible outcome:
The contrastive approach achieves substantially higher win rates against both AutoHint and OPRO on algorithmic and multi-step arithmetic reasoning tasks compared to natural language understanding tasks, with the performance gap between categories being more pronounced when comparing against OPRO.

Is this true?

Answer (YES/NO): NO